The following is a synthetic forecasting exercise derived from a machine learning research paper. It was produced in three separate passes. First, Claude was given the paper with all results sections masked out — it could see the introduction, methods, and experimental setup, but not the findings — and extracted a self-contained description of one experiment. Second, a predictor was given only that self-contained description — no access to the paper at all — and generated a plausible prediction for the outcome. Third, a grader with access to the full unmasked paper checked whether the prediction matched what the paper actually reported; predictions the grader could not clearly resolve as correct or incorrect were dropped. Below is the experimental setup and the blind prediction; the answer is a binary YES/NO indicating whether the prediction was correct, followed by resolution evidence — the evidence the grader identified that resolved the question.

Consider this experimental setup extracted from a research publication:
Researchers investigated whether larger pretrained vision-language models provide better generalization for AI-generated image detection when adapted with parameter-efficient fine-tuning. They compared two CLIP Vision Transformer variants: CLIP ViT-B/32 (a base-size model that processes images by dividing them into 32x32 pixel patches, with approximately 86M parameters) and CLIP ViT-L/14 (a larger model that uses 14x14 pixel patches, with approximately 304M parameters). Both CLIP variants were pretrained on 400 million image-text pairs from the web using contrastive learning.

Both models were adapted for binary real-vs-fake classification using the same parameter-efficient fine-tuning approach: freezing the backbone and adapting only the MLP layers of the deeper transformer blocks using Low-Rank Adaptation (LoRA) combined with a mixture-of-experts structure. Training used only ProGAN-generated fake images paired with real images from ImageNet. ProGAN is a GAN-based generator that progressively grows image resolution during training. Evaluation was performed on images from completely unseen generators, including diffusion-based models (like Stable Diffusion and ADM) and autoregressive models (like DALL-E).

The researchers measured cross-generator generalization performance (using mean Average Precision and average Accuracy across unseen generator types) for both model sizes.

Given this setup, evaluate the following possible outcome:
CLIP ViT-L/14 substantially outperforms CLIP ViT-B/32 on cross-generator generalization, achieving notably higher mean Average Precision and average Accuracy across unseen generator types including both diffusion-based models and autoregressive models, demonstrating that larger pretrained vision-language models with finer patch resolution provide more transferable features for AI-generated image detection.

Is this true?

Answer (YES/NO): YES